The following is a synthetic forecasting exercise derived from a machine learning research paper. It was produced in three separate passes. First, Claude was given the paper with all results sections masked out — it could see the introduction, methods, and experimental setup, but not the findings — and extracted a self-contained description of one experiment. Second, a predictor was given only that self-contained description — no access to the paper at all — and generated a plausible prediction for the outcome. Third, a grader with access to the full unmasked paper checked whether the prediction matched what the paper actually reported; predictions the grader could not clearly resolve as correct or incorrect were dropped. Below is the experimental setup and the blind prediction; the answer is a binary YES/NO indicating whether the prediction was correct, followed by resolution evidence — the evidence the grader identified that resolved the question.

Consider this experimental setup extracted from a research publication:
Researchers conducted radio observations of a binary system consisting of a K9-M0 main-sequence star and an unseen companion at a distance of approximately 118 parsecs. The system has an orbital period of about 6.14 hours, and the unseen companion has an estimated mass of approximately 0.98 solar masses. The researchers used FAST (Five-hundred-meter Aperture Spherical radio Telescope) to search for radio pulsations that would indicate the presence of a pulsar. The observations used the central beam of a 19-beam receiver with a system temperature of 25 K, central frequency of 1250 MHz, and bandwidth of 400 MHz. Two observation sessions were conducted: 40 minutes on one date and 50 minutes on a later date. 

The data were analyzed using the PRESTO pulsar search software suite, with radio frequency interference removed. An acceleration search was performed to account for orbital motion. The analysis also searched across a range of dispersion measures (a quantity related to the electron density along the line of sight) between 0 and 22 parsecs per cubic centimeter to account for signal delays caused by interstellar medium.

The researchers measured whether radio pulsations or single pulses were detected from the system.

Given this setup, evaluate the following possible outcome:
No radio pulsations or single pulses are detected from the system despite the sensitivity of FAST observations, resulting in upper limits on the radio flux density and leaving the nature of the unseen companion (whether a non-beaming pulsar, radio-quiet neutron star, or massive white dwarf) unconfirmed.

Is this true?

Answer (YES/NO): YES